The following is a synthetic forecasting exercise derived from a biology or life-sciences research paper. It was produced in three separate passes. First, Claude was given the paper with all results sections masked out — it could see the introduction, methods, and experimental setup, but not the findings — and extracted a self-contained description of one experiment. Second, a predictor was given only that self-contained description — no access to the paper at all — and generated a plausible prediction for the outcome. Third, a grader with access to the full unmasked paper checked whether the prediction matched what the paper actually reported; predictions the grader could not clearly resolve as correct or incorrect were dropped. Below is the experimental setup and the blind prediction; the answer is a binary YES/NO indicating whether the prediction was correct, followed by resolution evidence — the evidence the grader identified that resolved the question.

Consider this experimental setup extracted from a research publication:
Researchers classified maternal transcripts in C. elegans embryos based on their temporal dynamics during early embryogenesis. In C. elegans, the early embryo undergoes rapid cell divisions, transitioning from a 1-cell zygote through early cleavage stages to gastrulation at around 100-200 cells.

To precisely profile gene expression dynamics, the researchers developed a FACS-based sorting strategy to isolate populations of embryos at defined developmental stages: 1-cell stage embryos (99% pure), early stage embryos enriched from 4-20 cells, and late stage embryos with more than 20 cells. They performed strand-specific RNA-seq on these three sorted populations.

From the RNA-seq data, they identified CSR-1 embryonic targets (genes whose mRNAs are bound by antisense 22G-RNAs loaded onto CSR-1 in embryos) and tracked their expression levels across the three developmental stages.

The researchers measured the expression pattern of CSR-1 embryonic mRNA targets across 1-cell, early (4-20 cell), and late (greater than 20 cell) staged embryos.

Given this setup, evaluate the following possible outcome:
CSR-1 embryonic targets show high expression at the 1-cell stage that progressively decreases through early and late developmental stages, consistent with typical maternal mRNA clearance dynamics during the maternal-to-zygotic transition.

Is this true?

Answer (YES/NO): YES